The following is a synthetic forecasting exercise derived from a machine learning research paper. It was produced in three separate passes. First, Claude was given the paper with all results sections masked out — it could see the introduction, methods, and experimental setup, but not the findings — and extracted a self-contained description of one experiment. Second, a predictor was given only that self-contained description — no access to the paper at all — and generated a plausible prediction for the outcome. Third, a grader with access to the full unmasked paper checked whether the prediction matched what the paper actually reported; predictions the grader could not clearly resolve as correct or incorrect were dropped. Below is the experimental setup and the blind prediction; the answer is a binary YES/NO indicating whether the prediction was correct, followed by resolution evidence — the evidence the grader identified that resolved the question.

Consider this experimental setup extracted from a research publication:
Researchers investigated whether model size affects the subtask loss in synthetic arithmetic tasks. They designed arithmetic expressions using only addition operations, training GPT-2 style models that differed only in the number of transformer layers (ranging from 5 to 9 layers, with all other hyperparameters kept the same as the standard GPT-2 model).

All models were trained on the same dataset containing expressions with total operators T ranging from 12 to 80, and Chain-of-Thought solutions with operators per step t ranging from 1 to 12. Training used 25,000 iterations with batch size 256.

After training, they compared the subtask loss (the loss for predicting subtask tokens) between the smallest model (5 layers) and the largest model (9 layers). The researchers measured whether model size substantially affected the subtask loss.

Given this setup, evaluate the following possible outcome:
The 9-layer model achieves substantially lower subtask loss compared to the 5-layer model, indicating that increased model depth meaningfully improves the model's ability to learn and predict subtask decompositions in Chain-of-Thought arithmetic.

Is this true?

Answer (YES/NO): NO